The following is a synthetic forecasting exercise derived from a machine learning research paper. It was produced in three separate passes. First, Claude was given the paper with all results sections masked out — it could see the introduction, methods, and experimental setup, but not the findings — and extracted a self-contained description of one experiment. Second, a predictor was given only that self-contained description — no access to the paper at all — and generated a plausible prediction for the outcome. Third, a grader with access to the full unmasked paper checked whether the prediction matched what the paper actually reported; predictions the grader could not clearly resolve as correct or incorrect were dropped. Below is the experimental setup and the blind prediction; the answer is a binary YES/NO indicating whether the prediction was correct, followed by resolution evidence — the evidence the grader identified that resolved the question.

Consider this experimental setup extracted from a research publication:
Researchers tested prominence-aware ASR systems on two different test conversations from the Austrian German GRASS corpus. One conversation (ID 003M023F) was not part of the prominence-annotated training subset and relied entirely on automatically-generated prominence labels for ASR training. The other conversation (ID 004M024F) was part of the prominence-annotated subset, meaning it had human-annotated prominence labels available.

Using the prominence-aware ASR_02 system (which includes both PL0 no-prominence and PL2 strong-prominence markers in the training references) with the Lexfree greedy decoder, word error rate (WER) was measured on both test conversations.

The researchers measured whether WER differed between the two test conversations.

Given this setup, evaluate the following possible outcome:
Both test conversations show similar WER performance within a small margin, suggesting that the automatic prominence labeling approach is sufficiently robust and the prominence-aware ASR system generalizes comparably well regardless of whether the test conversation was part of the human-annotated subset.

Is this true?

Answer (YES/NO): NO